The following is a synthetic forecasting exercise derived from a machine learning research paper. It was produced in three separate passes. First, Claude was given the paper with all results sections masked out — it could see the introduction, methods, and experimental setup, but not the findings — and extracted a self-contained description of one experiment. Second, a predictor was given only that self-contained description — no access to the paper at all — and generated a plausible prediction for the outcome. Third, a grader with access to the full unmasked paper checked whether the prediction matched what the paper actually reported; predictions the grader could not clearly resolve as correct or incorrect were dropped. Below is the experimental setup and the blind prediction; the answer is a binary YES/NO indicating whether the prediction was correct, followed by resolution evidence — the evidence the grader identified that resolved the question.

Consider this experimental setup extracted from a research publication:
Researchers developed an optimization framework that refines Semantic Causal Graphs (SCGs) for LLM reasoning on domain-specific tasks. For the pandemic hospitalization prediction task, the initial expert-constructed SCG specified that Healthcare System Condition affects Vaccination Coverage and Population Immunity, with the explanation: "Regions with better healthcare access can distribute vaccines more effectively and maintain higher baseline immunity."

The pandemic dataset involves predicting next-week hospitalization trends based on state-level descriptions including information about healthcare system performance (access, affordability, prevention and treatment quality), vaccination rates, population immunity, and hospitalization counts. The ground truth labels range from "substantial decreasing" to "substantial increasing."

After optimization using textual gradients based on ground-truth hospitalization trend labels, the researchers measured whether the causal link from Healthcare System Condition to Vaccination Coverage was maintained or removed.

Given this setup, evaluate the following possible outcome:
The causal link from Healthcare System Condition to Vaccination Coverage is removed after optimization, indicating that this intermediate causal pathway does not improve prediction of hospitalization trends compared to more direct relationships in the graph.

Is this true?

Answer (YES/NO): YES